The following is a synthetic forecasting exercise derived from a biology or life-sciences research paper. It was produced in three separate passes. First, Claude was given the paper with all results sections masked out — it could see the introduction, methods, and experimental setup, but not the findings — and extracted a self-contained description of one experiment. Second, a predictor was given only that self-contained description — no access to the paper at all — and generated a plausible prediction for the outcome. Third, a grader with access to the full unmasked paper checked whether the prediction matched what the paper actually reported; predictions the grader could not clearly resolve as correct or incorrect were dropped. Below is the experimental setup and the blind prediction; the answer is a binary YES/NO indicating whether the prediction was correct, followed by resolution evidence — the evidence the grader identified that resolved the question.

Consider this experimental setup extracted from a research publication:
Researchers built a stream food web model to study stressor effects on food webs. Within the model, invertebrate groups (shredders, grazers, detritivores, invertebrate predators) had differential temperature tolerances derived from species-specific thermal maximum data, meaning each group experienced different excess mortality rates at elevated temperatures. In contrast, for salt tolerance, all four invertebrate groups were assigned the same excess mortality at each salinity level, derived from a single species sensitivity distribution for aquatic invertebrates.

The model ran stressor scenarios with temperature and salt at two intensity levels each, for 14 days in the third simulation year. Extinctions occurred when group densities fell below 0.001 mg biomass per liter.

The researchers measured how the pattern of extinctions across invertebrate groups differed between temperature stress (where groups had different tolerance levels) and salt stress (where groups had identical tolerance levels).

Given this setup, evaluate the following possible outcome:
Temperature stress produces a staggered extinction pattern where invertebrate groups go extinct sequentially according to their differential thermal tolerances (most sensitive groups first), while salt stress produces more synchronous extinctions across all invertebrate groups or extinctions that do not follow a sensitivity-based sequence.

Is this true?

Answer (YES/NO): NO